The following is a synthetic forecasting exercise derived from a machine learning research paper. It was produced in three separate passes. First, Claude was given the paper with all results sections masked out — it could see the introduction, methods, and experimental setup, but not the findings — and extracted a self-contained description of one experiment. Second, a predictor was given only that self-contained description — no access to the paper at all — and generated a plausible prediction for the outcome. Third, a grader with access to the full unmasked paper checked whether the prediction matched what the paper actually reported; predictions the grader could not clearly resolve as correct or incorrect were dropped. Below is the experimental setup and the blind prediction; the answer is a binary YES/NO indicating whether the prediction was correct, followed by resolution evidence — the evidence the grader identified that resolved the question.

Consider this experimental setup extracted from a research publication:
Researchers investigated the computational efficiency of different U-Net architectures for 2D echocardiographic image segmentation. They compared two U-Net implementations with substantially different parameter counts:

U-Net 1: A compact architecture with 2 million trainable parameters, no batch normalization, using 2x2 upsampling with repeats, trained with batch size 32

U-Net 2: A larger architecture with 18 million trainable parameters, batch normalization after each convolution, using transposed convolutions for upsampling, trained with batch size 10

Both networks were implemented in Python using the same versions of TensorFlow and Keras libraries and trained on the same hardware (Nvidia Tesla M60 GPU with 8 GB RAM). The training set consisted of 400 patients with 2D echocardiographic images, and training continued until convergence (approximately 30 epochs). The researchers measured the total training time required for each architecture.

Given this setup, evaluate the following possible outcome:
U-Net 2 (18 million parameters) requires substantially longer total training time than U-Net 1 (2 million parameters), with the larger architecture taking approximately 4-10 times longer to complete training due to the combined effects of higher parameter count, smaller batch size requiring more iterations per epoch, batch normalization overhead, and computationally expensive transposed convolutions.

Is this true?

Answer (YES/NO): NO